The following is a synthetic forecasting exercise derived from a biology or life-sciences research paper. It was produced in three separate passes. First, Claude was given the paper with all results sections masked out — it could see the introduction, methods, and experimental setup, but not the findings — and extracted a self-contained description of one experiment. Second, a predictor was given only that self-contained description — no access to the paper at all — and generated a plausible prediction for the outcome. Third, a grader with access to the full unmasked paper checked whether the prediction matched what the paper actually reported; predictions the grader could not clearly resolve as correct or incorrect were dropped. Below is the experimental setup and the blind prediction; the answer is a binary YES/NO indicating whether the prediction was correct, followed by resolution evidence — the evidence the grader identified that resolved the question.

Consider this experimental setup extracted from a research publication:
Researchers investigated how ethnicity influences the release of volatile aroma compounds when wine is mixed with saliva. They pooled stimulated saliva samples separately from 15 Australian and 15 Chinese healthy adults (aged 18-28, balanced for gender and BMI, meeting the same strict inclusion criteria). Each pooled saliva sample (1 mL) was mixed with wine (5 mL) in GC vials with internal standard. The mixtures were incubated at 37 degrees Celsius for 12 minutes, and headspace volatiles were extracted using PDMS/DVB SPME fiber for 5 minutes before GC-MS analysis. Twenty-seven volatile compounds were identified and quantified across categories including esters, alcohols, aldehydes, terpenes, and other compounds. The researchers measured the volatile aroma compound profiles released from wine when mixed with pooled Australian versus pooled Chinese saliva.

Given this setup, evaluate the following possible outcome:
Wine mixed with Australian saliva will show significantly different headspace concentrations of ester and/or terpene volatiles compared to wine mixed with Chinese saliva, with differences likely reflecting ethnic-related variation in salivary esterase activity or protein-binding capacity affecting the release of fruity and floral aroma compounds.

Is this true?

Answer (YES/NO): NO